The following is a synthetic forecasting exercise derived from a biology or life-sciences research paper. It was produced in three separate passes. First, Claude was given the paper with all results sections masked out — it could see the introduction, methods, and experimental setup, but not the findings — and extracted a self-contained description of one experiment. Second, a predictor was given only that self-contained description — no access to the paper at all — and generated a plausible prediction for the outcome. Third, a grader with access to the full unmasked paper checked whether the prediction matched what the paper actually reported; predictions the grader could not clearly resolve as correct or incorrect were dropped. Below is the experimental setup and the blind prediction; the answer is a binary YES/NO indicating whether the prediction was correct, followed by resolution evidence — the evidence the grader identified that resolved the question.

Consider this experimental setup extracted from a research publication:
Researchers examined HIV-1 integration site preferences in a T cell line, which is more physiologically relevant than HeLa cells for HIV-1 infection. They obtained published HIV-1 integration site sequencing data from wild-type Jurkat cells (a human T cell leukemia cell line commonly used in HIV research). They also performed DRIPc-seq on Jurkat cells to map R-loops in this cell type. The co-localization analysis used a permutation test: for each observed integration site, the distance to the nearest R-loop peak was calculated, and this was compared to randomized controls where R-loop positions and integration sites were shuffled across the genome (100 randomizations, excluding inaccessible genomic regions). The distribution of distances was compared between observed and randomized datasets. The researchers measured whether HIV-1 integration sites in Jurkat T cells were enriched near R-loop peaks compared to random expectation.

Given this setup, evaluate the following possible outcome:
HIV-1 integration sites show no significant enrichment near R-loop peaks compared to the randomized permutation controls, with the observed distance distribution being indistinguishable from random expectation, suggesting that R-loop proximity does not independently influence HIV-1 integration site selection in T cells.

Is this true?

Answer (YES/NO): NO